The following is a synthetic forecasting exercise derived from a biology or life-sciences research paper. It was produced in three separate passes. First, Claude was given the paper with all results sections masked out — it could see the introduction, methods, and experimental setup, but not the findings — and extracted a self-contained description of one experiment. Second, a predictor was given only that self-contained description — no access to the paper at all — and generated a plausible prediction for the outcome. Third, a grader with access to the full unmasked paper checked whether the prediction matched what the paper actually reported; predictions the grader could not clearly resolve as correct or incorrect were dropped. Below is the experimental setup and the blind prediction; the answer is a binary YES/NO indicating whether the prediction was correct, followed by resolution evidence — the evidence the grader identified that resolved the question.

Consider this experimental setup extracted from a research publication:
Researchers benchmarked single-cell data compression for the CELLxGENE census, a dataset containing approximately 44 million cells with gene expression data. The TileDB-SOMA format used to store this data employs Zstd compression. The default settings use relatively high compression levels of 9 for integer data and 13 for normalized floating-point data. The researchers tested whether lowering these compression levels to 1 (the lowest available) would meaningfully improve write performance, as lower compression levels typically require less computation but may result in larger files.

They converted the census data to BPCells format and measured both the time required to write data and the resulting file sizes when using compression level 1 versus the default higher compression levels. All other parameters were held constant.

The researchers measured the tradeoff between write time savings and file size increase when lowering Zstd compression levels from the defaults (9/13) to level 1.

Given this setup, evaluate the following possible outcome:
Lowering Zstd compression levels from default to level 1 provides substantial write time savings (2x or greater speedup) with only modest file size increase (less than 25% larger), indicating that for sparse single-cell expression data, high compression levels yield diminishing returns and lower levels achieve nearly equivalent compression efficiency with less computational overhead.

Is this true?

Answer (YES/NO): NO